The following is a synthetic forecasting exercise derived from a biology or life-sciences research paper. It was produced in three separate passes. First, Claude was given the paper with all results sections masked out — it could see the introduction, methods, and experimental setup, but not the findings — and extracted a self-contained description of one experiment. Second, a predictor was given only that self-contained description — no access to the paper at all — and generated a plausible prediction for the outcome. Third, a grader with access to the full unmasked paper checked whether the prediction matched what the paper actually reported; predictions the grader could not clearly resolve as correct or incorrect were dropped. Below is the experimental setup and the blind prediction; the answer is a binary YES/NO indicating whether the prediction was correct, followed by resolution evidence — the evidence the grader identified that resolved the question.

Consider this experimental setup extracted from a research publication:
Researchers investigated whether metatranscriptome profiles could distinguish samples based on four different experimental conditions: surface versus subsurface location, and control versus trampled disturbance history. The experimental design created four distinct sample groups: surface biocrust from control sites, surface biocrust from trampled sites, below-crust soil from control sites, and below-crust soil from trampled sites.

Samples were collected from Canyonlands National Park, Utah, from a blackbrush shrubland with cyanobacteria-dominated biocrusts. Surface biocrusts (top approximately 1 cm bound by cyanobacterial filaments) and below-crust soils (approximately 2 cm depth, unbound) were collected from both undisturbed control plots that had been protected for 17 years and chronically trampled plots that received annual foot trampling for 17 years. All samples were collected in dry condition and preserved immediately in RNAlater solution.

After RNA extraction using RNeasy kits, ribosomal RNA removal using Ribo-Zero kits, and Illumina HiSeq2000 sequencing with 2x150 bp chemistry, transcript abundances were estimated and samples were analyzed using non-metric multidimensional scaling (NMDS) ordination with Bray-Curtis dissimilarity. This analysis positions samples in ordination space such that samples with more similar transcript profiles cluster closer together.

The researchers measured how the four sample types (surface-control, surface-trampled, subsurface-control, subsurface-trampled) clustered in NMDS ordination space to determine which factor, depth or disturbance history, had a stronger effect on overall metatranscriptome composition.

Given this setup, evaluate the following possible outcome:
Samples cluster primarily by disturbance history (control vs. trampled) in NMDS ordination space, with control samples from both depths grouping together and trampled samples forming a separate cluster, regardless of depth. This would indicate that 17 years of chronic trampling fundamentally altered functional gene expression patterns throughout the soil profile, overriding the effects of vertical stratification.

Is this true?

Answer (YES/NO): YES